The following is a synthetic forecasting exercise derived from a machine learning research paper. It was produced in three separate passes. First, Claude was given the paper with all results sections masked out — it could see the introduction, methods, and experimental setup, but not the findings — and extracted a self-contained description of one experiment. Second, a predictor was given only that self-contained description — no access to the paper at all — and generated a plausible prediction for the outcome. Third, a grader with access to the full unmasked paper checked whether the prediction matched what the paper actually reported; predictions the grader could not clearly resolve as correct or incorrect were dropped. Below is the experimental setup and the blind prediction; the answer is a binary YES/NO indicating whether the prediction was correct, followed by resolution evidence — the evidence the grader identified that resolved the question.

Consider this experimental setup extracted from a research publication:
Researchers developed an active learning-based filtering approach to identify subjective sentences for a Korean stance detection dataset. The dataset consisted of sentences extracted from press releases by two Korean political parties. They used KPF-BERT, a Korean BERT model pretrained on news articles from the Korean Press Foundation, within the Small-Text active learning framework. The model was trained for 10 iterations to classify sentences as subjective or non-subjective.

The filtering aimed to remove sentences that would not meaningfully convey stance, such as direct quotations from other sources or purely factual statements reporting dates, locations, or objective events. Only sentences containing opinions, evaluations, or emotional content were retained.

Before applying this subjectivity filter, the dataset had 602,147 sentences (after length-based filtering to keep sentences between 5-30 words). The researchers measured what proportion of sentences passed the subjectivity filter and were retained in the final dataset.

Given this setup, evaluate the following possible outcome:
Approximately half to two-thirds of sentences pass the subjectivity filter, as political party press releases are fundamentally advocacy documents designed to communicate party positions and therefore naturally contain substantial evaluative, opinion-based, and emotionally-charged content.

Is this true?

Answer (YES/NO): NO